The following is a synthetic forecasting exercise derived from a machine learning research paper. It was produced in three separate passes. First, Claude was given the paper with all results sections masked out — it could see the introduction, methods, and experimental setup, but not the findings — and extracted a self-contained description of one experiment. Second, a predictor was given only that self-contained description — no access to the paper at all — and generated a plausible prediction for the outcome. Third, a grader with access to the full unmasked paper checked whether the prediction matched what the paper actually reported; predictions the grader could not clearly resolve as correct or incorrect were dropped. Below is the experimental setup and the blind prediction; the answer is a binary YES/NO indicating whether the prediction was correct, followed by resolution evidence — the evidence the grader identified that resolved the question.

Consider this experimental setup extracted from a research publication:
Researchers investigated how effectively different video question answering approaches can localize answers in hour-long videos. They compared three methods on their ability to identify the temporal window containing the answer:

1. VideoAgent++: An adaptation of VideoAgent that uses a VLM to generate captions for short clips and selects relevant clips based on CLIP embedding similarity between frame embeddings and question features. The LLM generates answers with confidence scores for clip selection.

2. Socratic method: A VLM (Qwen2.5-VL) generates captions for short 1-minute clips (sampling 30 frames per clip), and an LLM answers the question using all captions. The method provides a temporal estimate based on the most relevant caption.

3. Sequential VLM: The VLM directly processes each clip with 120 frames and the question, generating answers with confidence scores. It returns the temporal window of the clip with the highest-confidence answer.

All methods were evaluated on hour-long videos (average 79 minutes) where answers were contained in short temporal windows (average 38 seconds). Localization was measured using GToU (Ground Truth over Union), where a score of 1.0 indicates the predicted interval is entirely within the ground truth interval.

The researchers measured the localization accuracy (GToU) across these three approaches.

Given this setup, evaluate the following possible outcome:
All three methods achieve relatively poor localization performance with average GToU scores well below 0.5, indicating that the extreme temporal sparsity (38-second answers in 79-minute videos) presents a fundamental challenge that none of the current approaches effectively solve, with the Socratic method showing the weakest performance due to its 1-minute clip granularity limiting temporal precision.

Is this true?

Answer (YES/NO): NO